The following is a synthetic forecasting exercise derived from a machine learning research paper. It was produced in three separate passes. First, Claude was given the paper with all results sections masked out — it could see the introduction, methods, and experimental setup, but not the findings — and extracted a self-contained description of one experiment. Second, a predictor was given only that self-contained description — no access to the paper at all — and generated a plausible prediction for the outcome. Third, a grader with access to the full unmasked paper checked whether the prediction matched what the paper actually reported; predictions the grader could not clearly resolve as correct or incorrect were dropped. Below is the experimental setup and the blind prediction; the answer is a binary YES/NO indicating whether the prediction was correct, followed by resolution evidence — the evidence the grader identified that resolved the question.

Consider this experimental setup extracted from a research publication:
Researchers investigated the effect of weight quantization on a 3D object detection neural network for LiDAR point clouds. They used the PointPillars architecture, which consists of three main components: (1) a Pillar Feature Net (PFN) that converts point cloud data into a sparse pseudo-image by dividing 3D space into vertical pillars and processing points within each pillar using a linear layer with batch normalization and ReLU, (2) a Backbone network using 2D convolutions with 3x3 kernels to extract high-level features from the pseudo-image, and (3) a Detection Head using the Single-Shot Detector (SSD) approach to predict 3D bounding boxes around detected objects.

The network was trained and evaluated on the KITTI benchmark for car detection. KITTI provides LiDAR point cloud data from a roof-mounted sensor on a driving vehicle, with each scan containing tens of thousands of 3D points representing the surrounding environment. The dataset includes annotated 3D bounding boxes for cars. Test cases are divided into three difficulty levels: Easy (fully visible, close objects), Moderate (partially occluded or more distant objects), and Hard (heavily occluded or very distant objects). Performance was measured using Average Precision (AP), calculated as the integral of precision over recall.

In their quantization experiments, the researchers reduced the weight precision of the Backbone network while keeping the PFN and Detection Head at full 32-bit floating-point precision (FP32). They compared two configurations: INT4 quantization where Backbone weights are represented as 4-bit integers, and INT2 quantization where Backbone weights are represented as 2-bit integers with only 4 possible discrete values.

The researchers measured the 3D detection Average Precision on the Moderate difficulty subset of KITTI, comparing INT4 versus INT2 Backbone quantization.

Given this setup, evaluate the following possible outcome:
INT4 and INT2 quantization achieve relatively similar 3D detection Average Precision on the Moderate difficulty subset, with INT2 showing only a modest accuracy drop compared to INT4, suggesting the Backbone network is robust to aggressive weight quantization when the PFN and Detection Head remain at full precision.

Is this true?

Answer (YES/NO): YES